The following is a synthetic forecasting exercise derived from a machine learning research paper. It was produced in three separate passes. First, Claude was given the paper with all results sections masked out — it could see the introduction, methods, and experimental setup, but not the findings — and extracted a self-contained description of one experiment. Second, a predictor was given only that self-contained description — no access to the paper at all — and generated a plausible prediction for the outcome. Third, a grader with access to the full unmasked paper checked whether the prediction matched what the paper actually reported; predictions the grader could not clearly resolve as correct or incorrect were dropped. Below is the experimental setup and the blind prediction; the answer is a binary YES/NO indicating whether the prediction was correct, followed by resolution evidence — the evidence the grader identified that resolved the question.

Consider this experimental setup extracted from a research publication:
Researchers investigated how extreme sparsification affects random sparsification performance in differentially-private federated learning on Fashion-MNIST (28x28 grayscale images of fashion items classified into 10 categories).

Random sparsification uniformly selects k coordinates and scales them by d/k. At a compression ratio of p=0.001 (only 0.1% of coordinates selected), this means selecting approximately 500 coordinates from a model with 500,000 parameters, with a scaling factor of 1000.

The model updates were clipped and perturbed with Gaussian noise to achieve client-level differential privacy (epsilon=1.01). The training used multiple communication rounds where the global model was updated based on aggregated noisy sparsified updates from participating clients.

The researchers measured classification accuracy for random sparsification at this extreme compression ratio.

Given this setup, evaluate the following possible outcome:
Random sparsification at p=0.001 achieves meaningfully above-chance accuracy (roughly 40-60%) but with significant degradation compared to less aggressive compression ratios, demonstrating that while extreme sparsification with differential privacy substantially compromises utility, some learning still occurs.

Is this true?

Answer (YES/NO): NO